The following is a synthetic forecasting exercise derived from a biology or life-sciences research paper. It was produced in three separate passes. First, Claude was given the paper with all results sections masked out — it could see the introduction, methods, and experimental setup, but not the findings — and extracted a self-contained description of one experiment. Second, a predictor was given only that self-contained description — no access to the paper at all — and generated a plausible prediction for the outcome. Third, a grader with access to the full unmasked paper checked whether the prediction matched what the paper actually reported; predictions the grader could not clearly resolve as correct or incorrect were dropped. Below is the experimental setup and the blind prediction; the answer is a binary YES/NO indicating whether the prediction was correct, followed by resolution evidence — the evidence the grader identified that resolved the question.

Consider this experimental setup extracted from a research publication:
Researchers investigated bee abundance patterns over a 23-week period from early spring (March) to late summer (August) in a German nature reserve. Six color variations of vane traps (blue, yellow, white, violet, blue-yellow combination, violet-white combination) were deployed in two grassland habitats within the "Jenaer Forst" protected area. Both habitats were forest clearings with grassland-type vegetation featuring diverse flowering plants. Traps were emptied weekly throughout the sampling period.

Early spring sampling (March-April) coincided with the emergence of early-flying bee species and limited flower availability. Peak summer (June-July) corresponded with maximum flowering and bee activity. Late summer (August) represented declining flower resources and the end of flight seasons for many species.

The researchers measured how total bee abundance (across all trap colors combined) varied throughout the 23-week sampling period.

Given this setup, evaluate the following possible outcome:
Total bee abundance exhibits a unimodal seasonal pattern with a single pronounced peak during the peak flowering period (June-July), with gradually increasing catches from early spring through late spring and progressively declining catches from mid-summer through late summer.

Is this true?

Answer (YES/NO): NO